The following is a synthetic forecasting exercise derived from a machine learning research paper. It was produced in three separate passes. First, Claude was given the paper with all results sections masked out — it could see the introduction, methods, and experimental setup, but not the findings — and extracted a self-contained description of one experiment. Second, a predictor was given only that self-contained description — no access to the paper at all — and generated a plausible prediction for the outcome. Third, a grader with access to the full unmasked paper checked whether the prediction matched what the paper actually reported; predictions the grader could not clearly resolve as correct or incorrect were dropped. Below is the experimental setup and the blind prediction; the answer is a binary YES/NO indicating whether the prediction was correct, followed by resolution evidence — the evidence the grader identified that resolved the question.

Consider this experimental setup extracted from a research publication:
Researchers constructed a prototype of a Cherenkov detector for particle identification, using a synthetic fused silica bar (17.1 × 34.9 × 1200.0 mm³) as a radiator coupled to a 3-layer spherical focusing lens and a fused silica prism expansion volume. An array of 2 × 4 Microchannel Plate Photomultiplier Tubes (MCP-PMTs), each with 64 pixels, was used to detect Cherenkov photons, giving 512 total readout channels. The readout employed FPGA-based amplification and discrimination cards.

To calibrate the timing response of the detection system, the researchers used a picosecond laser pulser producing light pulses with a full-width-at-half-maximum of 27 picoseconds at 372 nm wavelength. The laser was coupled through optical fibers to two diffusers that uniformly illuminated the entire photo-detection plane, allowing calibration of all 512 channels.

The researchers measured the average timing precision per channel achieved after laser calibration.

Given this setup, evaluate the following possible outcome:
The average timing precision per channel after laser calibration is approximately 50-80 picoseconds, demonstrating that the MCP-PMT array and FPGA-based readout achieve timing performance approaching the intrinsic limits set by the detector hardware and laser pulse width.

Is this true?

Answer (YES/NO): NO